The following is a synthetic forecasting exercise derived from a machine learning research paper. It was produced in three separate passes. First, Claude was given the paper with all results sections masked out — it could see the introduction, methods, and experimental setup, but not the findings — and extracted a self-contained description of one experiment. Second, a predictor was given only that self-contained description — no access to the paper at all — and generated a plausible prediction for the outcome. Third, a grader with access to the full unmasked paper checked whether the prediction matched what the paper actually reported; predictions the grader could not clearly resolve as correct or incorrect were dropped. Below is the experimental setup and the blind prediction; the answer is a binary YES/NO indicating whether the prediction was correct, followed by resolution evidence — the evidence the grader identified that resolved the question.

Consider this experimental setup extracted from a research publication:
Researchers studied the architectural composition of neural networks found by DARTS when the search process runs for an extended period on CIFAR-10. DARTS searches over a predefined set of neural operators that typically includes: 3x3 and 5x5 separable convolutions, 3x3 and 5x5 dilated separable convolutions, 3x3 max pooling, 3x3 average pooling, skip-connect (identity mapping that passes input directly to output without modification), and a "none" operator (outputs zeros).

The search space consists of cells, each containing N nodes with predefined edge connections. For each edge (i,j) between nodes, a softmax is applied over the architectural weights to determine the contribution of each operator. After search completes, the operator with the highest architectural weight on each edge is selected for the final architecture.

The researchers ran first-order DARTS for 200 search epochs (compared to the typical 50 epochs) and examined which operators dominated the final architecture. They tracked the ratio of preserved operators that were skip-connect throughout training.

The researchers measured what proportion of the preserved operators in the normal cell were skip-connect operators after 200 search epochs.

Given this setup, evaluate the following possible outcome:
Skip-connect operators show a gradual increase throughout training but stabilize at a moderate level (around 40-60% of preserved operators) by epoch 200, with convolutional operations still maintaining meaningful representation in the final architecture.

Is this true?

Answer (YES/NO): NO